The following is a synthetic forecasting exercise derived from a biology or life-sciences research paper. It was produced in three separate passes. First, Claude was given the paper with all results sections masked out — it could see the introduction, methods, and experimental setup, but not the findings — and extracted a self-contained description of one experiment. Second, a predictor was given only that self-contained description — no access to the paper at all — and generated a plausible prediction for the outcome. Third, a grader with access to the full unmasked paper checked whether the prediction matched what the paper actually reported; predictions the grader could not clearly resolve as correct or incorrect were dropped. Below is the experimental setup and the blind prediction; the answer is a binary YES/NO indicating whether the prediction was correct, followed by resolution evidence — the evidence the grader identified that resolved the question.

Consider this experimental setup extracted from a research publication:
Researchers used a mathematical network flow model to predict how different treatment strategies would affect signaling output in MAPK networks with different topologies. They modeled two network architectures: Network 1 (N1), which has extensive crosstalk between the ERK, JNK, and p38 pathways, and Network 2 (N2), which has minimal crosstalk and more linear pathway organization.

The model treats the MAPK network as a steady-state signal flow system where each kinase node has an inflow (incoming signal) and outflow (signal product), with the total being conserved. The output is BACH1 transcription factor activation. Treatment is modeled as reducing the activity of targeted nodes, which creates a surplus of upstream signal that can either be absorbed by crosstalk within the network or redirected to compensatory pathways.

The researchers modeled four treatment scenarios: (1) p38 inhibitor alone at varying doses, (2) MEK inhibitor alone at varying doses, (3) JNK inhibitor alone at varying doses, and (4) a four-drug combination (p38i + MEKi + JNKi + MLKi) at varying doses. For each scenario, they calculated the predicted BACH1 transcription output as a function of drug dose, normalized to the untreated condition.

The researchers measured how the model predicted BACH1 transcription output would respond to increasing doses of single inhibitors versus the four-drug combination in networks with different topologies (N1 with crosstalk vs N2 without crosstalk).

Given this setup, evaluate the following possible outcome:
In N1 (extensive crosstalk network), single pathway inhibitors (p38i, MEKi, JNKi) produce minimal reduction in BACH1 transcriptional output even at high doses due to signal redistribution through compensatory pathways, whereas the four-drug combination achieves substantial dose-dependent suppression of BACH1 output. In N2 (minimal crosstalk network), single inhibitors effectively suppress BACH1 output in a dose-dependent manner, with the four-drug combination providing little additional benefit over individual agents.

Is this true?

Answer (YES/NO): NO